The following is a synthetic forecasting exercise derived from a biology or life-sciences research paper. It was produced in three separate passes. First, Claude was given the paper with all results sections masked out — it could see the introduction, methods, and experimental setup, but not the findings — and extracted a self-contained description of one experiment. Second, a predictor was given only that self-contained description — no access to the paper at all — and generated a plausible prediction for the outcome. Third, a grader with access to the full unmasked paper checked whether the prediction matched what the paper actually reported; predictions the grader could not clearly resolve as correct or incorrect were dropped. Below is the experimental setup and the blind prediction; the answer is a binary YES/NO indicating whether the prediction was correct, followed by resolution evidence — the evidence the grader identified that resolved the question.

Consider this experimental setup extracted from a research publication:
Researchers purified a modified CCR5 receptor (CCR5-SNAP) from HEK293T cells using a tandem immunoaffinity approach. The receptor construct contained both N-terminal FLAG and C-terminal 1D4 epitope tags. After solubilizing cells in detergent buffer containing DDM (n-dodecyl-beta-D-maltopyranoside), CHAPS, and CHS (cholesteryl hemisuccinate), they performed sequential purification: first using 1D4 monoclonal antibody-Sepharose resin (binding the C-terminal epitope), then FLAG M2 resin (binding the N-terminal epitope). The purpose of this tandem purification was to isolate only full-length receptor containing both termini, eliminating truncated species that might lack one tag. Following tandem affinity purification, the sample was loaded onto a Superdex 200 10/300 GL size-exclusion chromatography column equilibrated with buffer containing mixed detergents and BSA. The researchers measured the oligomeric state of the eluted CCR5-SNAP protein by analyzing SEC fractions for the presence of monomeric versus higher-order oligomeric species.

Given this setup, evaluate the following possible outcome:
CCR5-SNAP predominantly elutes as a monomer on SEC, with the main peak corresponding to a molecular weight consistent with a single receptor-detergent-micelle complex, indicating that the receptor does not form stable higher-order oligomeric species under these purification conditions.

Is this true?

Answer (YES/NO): YES